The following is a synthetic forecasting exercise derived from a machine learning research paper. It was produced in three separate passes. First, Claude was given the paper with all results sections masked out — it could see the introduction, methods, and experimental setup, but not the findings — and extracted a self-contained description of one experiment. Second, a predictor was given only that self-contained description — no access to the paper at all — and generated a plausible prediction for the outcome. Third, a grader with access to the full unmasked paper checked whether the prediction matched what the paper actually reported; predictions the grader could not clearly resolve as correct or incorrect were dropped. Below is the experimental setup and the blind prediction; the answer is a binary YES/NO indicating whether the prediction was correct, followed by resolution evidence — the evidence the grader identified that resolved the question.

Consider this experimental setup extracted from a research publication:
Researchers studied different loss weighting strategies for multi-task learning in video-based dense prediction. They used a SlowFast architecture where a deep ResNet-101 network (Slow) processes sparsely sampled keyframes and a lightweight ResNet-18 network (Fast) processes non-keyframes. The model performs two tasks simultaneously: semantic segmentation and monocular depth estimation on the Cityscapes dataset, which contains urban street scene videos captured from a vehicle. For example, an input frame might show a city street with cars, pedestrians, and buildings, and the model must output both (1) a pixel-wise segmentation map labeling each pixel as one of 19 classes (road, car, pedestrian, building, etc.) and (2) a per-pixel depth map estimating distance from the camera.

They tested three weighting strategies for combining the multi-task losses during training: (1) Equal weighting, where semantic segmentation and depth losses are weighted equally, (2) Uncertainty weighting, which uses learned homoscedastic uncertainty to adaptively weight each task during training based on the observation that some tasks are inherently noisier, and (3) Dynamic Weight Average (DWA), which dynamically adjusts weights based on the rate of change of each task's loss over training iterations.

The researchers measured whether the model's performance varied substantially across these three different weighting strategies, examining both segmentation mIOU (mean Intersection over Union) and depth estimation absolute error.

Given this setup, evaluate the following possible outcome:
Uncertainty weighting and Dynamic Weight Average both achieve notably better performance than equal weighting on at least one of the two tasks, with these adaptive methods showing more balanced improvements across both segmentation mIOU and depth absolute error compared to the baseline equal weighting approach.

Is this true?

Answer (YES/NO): NO